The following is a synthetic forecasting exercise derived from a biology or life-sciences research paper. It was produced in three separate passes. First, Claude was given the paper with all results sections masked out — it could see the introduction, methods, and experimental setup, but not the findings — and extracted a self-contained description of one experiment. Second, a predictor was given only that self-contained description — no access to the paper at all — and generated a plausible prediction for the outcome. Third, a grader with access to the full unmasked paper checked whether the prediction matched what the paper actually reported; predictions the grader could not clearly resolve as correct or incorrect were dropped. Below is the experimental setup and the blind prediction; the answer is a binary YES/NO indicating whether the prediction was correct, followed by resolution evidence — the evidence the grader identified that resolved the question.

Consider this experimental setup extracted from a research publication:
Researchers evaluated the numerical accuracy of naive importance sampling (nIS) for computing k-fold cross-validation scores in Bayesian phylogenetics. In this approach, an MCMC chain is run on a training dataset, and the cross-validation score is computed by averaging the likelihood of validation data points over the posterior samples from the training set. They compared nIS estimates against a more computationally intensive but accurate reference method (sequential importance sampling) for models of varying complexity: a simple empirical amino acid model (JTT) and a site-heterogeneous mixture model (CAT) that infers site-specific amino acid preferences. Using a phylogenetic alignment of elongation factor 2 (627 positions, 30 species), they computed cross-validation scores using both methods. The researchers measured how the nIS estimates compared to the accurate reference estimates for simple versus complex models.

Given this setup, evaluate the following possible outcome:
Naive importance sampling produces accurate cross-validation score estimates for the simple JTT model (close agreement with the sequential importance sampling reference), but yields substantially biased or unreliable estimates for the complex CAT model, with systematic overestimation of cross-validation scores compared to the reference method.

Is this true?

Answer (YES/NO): NO